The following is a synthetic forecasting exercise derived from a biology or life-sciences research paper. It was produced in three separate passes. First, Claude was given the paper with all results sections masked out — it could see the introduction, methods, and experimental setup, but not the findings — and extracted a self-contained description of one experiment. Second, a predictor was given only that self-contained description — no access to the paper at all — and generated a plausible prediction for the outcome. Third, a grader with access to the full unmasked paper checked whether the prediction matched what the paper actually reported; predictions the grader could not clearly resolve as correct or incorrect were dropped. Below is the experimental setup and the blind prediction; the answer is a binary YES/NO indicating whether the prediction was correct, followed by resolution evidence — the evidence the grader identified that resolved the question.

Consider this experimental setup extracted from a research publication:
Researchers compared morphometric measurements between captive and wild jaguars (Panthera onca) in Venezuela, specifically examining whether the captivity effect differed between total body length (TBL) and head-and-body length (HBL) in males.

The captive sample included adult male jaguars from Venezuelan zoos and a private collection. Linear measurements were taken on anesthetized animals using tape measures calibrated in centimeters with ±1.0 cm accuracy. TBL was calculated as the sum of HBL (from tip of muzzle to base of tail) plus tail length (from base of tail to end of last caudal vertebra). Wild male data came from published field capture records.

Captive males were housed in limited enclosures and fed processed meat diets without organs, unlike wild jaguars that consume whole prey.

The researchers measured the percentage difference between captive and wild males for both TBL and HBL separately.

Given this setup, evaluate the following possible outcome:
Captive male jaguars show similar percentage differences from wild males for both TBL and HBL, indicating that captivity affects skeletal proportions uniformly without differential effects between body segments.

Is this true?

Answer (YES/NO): NO